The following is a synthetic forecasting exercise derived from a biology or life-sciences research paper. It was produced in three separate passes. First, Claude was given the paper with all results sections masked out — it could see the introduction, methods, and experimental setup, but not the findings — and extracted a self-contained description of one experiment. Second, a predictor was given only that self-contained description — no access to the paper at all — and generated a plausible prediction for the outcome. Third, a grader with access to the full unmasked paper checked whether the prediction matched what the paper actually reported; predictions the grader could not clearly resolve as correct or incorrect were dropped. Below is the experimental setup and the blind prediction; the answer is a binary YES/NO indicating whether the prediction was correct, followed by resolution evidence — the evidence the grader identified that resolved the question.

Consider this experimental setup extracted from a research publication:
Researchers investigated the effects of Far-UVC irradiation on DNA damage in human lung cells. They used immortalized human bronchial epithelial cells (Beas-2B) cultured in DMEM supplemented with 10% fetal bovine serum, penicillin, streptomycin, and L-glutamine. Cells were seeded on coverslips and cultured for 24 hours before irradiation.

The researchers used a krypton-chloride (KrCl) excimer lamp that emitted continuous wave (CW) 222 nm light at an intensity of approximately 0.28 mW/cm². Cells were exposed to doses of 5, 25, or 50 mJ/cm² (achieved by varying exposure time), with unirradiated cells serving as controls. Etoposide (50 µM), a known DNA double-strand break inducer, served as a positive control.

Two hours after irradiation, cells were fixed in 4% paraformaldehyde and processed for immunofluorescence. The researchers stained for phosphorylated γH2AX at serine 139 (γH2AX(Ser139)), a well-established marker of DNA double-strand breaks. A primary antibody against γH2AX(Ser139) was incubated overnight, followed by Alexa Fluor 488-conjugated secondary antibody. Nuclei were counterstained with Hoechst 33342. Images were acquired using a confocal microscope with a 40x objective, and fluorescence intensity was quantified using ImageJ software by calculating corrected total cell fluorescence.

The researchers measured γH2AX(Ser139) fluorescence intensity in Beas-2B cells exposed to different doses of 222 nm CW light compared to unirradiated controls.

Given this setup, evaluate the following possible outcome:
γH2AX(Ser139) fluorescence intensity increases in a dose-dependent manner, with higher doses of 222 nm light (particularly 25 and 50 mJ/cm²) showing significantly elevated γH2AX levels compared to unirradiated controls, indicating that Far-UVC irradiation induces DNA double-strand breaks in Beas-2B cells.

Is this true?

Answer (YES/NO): YES